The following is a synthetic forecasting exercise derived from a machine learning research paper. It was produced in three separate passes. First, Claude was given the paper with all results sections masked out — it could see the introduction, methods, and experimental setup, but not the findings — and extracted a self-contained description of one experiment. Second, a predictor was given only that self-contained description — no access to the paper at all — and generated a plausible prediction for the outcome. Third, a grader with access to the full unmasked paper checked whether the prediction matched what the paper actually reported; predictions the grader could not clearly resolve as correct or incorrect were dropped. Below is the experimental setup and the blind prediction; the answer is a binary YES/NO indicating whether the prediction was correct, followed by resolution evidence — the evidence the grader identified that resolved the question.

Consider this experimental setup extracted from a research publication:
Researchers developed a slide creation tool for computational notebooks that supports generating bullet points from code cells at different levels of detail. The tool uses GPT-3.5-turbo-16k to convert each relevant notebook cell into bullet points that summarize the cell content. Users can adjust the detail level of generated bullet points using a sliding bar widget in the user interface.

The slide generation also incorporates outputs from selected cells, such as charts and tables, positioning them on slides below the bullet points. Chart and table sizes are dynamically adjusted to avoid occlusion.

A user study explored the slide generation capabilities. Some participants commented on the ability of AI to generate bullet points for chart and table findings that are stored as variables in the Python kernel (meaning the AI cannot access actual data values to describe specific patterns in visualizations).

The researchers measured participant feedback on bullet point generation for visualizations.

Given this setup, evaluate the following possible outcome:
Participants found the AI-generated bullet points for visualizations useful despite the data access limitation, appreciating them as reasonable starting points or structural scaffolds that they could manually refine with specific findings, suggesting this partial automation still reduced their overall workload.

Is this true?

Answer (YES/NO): NO